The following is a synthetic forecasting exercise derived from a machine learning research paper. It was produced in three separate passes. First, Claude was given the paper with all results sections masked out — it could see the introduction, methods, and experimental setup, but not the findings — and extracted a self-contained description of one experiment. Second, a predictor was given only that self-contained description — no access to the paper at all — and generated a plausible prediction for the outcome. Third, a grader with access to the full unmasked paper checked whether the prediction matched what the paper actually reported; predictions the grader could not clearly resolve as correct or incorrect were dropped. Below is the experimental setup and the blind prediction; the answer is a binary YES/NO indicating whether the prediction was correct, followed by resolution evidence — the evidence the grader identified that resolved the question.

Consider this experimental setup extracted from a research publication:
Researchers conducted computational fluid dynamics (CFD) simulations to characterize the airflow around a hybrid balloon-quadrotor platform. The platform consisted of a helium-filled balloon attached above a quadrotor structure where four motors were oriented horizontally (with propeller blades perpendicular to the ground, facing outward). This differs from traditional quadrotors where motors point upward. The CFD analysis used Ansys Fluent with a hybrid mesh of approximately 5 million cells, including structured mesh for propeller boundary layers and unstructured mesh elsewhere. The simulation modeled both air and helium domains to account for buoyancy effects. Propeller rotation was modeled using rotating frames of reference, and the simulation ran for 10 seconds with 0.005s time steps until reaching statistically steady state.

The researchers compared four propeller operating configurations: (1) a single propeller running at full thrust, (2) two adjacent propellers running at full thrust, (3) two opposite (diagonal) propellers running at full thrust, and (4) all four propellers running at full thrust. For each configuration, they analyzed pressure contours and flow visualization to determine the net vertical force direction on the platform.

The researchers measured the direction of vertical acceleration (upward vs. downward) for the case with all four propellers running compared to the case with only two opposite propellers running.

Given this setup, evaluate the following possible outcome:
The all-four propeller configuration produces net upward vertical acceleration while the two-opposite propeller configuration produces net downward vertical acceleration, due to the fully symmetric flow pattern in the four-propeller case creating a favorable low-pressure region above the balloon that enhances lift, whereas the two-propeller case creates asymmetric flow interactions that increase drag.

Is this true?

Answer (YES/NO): NO